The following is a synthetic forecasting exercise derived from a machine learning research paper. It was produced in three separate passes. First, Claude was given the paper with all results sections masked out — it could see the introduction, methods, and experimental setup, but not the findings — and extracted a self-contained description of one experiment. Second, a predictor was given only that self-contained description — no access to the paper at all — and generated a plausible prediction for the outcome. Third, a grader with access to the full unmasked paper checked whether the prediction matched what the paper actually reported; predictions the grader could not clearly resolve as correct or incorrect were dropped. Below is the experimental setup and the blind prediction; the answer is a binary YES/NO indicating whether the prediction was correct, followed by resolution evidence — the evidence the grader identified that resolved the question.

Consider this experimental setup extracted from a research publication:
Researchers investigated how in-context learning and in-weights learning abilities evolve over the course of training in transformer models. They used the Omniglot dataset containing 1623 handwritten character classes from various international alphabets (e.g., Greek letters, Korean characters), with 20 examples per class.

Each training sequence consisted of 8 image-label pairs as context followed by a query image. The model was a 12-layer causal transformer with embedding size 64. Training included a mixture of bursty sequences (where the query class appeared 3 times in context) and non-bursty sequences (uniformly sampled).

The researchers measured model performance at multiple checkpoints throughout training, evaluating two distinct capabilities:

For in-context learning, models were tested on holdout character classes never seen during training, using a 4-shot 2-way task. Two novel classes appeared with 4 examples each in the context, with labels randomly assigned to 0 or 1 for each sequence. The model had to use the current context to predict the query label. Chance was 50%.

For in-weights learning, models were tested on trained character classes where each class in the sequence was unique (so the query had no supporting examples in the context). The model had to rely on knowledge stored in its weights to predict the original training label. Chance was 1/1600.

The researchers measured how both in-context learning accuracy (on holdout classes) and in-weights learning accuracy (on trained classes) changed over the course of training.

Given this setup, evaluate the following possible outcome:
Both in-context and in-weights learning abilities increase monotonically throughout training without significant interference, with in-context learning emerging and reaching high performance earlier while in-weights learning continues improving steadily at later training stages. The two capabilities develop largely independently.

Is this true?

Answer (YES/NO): NO